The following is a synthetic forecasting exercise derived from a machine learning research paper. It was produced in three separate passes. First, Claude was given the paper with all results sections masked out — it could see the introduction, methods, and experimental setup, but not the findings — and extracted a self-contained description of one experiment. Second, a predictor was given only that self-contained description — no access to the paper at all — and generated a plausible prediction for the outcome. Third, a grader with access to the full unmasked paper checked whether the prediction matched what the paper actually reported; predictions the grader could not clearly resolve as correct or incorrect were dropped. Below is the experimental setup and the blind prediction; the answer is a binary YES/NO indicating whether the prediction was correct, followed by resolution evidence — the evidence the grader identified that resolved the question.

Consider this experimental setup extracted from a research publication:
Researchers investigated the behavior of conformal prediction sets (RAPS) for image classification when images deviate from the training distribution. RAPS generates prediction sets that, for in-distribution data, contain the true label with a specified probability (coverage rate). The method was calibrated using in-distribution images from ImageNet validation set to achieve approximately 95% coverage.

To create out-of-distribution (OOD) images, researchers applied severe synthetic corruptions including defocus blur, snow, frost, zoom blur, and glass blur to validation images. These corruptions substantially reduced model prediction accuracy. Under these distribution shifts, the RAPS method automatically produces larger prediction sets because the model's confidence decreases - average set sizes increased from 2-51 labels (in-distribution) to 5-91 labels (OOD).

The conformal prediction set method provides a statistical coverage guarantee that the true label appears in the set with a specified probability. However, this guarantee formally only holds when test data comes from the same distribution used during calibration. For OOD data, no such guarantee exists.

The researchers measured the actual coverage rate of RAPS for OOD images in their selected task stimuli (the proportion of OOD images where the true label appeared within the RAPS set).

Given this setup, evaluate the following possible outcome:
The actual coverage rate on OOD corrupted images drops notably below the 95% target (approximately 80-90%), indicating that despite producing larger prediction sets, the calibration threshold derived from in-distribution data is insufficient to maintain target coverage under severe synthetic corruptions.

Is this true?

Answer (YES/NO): NO